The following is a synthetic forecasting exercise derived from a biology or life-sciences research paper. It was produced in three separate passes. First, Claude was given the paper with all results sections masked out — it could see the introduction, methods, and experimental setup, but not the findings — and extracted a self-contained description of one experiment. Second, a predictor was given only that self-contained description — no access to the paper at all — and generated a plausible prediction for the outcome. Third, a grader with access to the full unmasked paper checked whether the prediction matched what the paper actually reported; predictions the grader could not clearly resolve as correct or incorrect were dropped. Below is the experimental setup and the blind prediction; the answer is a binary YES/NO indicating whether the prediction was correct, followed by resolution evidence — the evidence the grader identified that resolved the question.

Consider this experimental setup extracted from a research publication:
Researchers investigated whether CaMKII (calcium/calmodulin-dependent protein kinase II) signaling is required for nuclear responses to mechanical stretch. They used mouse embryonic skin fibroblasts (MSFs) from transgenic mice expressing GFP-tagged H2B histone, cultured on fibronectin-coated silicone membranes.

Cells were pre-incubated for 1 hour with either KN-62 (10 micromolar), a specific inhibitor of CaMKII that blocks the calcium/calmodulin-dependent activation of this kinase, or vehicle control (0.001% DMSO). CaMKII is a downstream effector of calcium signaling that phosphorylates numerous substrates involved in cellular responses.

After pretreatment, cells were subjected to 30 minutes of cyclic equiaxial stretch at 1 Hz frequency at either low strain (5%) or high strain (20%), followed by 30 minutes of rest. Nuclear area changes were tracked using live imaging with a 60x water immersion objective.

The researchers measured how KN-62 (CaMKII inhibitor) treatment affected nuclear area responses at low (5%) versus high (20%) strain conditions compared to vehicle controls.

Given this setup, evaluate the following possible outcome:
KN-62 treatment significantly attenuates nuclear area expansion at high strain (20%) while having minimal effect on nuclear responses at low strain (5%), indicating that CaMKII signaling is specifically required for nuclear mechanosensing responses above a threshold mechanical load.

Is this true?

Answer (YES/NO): NO